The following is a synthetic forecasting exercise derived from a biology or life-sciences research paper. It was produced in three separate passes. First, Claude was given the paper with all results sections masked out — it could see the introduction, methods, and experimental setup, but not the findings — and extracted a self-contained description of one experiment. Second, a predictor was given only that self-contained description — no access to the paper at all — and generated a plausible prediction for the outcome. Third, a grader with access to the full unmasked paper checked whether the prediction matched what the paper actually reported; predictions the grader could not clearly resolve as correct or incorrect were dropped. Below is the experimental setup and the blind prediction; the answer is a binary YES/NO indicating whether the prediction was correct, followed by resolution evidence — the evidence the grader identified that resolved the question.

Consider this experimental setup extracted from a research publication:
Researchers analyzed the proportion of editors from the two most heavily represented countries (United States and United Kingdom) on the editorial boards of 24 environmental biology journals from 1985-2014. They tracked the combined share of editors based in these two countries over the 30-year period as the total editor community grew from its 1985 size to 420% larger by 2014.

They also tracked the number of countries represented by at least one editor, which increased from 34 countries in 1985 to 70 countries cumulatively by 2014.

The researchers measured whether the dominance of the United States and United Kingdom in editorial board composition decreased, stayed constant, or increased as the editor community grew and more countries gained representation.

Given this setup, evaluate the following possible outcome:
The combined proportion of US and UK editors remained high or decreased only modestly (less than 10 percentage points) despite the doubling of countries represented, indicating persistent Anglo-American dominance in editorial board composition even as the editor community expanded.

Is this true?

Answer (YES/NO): YES